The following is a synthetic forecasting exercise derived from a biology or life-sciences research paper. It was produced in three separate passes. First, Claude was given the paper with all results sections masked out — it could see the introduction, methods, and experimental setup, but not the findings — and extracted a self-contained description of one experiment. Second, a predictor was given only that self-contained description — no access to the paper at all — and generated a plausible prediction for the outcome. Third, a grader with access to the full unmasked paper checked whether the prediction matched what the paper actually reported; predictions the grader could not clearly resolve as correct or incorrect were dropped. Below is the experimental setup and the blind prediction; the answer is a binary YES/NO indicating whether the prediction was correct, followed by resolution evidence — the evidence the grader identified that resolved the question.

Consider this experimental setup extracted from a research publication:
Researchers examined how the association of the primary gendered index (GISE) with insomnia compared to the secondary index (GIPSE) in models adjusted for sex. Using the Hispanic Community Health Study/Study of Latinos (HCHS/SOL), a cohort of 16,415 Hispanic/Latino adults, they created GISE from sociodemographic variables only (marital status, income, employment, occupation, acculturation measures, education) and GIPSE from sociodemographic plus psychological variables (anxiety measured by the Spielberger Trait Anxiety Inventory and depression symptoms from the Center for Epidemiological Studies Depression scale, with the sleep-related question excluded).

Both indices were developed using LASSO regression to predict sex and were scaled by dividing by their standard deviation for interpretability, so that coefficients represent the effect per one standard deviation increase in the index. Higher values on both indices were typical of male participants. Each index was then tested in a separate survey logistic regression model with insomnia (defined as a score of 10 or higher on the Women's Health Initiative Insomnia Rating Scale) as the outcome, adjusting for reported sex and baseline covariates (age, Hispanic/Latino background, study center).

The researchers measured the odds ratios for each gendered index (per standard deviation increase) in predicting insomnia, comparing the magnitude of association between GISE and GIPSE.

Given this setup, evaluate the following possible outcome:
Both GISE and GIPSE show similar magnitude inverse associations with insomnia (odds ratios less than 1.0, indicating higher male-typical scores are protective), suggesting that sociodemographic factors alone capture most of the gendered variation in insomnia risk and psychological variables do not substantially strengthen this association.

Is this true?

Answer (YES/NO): NO